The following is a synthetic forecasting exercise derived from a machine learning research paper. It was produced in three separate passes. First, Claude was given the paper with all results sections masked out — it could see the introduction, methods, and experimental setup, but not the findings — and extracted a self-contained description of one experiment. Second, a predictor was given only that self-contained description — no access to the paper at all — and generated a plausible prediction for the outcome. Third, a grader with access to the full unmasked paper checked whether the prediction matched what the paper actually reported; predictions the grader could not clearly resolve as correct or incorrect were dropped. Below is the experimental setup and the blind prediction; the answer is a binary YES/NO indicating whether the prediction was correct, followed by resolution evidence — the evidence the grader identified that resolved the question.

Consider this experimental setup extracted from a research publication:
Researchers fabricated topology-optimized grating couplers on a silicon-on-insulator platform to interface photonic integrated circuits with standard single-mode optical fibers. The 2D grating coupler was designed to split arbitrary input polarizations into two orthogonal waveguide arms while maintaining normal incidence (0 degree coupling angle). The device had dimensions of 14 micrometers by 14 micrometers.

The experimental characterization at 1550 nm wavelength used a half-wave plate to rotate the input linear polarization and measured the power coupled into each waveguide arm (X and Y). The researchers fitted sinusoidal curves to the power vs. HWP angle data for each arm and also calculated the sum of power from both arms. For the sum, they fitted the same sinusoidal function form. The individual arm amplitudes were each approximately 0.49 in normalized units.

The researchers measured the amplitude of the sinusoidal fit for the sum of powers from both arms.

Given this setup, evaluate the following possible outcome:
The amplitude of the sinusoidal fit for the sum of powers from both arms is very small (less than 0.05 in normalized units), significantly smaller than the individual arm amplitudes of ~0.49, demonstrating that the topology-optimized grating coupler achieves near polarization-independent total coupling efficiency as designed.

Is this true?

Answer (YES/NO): YES